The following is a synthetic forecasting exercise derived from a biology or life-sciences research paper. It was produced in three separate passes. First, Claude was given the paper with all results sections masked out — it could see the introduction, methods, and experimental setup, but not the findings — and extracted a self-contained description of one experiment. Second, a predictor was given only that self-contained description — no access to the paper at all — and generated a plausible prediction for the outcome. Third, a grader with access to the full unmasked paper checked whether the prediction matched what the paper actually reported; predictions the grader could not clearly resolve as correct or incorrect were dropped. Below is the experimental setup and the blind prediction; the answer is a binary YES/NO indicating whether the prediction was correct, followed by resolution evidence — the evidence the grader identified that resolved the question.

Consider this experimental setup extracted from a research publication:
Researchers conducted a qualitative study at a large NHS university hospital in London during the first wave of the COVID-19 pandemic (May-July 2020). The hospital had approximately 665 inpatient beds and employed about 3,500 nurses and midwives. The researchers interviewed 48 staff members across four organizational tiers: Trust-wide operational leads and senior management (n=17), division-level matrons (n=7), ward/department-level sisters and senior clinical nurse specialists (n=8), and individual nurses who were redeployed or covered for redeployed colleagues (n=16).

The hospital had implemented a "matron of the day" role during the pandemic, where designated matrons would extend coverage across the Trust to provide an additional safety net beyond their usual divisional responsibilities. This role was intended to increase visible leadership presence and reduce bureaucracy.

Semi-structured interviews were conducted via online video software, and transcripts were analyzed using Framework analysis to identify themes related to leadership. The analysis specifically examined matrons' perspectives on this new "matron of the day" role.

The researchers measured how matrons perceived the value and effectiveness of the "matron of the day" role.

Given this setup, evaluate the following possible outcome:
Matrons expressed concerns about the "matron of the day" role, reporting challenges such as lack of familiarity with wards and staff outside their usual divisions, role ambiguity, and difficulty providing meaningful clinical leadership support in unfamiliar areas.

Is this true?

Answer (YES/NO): NO